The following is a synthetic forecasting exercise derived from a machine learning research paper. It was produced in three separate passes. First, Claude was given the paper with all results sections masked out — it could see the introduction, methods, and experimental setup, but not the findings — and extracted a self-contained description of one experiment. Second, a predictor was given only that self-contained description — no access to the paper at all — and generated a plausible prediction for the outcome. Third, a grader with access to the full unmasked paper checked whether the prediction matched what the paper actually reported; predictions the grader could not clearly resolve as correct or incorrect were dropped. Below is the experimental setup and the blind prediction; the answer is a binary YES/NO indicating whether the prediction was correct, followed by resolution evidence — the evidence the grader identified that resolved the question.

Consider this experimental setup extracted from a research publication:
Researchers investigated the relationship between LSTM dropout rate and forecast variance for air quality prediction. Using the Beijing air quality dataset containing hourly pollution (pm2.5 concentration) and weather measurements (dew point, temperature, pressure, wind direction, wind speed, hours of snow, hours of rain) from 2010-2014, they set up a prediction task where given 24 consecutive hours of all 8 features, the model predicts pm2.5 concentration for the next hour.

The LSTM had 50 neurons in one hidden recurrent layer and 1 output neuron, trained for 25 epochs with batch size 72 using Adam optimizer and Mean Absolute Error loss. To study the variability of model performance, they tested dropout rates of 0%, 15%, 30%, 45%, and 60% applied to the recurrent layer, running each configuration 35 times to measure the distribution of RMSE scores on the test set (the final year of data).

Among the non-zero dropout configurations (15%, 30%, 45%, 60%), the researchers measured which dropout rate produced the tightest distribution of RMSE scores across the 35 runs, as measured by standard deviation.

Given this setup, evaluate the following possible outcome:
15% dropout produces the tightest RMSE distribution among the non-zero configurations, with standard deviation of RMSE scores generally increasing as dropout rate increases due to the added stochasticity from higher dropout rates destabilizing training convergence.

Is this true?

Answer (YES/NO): YES